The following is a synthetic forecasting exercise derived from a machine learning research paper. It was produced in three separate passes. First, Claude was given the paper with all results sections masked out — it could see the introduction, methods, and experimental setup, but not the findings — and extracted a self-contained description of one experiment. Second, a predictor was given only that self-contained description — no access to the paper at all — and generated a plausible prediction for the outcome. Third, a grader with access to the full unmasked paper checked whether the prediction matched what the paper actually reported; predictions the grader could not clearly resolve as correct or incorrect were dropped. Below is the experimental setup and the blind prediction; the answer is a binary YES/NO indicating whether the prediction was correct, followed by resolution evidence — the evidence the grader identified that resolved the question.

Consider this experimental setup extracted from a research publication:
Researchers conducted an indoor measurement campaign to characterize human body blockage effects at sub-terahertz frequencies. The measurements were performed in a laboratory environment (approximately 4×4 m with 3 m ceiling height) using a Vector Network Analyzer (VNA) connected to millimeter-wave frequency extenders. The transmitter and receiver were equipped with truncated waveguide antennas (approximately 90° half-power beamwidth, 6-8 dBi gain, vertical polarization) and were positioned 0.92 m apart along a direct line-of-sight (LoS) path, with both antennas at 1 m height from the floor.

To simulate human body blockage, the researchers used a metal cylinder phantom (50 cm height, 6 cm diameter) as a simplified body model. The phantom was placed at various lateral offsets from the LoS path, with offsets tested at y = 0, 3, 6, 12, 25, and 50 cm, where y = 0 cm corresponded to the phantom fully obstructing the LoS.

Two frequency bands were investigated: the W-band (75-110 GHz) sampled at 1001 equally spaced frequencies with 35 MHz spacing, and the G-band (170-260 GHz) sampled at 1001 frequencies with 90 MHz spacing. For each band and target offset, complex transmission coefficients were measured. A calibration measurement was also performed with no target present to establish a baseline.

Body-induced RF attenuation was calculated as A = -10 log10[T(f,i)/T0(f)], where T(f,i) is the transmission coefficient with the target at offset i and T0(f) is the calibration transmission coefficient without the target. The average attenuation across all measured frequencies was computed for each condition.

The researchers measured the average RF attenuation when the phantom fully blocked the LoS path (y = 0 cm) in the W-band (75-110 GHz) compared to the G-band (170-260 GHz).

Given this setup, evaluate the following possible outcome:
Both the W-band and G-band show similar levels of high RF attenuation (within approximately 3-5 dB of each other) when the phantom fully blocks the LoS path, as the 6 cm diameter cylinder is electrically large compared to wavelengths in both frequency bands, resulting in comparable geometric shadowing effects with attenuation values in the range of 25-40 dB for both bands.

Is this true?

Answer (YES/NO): NO